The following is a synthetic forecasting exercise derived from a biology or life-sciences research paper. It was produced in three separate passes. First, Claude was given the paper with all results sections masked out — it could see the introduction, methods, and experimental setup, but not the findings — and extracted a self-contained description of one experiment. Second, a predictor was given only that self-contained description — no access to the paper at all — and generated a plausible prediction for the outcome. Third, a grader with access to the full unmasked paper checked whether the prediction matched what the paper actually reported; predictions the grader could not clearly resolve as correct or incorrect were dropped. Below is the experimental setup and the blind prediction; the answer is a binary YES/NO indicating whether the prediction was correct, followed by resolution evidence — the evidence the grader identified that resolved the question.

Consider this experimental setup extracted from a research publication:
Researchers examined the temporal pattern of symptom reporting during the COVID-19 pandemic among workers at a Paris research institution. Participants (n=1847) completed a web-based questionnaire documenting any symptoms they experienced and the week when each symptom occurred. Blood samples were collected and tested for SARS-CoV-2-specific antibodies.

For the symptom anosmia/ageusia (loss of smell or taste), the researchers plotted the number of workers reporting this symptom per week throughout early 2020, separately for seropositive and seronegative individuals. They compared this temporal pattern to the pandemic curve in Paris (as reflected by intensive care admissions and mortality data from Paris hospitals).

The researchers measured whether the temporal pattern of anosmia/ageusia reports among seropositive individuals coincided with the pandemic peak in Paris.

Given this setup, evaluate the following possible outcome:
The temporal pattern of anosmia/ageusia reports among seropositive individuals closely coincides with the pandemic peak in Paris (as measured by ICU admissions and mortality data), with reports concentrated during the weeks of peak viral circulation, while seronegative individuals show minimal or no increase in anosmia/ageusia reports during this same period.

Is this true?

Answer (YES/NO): YES